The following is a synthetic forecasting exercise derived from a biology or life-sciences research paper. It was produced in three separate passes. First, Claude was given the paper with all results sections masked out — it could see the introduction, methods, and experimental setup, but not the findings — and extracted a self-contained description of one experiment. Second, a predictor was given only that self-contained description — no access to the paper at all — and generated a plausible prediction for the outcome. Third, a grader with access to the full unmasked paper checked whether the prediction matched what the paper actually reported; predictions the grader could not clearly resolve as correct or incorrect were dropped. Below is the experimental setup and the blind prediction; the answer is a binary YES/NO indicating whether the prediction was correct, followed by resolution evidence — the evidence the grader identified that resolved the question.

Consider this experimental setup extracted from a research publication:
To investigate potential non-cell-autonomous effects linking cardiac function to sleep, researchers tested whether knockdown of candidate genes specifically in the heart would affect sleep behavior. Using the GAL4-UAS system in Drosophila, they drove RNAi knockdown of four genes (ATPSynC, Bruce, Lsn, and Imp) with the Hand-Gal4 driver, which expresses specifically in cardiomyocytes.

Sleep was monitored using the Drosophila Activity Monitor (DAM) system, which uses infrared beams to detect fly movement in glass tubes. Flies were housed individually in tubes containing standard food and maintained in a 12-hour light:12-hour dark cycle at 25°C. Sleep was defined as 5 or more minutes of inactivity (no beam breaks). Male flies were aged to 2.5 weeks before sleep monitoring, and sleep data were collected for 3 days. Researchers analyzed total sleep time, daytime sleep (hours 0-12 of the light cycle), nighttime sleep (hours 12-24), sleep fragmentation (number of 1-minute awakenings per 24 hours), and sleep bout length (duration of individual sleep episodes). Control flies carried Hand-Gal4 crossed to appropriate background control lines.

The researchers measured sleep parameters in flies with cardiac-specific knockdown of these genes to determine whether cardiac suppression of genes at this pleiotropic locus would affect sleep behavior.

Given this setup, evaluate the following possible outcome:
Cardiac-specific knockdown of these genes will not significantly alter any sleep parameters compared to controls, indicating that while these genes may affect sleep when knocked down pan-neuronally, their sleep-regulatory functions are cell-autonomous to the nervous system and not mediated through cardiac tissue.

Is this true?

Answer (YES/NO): NO